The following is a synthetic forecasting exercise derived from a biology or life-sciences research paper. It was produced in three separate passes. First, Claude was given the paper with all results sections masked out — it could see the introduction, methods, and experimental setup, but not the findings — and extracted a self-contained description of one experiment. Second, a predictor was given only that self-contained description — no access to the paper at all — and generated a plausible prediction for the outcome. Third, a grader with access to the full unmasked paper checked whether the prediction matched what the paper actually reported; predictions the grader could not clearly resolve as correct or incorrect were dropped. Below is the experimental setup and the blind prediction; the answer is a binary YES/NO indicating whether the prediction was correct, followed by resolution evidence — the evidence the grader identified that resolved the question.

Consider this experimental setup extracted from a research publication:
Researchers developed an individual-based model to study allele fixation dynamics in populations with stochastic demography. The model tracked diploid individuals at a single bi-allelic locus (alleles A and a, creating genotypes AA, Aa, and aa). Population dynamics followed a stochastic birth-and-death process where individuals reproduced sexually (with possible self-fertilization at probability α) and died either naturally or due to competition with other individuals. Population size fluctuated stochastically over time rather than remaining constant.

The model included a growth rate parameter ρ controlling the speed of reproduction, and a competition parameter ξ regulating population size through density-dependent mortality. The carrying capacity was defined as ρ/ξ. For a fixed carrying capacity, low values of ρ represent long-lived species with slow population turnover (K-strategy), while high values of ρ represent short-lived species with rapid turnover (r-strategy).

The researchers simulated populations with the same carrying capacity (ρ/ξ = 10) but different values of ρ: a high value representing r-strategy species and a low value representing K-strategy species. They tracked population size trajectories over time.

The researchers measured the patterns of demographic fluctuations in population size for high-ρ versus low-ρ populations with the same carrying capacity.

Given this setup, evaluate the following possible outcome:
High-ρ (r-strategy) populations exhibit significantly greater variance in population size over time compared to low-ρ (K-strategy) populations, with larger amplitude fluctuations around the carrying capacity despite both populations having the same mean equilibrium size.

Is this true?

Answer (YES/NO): NO